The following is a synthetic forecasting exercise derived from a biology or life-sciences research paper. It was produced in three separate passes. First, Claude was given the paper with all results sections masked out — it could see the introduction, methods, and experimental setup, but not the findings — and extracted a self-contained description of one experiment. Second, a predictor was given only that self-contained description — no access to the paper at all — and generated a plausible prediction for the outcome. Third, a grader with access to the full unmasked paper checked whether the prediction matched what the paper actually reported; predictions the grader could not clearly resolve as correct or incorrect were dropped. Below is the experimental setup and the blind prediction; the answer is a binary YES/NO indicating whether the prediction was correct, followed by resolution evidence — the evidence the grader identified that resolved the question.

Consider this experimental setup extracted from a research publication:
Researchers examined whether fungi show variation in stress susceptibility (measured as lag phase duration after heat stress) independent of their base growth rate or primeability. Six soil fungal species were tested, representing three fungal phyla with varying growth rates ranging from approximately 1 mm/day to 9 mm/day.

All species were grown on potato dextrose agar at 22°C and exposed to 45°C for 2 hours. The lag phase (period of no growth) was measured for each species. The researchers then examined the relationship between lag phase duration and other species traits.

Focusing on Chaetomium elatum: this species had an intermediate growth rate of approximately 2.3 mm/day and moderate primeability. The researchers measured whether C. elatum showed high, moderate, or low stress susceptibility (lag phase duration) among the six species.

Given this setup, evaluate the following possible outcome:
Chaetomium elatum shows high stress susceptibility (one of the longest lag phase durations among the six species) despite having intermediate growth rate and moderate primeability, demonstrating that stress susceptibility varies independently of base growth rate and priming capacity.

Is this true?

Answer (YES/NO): YES